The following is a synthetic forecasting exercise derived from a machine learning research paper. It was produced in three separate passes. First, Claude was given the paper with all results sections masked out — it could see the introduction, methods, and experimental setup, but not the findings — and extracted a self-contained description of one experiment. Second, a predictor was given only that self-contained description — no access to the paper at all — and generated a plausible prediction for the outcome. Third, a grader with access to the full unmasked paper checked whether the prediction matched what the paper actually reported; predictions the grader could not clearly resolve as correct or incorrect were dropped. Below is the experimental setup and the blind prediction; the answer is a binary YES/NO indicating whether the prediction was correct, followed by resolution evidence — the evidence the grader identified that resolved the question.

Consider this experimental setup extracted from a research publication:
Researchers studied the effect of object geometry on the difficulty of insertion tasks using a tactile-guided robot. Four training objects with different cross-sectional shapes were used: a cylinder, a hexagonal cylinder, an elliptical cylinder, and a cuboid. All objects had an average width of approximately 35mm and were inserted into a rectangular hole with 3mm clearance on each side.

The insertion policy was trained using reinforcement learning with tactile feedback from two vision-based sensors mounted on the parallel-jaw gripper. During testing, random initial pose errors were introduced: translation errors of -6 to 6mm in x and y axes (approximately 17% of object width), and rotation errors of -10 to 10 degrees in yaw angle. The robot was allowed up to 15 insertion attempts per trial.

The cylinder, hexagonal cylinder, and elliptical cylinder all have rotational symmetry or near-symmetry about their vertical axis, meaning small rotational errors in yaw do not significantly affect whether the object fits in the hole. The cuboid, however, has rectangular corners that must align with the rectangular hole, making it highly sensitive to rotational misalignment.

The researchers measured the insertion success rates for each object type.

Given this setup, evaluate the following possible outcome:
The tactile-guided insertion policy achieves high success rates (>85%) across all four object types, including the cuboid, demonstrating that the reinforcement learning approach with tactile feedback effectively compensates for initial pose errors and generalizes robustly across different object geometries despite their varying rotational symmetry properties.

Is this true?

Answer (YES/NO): YES